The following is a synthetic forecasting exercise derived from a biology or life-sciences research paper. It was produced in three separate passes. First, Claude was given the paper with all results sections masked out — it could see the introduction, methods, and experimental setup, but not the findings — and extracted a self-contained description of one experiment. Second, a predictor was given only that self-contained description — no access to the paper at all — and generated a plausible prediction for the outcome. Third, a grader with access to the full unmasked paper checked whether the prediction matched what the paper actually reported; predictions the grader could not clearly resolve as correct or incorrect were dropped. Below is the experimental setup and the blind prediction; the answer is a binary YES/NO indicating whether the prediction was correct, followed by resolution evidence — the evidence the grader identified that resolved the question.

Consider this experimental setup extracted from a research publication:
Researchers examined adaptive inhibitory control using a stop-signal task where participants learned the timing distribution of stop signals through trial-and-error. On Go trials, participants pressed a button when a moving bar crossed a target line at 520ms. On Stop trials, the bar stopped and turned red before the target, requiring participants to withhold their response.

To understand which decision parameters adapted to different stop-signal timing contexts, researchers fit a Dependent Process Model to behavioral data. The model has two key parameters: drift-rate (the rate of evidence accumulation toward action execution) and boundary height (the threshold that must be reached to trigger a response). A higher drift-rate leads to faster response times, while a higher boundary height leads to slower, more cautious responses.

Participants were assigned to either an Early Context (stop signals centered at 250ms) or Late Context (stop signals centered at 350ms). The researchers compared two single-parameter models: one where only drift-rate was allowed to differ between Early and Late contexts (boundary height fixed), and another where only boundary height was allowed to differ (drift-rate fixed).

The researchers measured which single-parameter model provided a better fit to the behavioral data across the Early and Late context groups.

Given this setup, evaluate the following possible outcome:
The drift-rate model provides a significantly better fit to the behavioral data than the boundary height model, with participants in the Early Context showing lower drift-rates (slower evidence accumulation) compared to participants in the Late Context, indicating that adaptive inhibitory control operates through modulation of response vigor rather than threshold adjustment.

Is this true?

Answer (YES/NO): NO